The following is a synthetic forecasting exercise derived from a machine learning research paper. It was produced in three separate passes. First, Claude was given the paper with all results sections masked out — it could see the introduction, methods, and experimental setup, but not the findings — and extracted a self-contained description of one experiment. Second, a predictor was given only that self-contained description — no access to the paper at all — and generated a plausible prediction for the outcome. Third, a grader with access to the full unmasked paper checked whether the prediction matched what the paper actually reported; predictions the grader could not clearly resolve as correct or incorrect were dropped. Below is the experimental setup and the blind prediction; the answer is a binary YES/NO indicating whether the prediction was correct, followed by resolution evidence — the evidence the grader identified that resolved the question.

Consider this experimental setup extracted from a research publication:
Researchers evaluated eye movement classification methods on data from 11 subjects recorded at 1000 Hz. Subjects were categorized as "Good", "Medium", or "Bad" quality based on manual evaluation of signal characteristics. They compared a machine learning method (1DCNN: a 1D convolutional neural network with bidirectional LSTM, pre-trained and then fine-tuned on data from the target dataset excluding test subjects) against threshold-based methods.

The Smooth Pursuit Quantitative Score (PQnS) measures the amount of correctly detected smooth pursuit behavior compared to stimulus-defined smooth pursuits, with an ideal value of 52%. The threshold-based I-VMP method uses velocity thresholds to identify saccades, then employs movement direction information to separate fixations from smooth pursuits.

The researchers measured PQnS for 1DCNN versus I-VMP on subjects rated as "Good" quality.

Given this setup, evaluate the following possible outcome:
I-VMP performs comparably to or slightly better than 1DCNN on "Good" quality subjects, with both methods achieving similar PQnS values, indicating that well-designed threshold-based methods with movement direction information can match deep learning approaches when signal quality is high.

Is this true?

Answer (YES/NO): NO